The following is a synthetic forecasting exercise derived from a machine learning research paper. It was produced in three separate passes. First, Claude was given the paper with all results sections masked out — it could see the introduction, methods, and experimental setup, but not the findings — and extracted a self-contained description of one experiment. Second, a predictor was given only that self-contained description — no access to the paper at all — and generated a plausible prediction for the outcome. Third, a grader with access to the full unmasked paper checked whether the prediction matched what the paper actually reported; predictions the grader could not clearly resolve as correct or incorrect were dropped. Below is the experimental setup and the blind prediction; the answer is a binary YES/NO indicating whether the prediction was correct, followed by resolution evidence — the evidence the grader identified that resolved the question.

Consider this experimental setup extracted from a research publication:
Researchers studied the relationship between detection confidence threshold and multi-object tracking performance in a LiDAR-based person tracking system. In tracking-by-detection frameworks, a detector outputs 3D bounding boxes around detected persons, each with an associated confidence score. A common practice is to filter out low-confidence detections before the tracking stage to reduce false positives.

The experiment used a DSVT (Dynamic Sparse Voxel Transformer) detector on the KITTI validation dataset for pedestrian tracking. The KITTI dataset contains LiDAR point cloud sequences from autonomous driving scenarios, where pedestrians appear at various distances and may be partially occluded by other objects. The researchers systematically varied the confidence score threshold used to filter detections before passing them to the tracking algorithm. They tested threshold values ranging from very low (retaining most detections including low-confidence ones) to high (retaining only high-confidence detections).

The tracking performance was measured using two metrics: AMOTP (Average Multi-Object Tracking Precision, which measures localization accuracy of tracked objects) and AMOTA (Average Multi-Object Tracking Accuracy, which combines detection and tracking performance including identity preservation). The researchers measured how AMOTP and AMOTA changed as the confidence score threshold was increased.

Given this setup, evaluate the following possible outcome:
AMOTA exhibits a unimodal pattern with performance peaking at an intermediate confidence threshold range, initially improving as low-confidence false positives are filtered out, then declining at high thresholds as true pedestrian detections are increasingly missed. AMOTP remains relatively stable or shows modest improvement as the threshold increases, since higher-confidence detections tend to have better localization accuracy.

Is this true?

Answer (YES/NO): NO